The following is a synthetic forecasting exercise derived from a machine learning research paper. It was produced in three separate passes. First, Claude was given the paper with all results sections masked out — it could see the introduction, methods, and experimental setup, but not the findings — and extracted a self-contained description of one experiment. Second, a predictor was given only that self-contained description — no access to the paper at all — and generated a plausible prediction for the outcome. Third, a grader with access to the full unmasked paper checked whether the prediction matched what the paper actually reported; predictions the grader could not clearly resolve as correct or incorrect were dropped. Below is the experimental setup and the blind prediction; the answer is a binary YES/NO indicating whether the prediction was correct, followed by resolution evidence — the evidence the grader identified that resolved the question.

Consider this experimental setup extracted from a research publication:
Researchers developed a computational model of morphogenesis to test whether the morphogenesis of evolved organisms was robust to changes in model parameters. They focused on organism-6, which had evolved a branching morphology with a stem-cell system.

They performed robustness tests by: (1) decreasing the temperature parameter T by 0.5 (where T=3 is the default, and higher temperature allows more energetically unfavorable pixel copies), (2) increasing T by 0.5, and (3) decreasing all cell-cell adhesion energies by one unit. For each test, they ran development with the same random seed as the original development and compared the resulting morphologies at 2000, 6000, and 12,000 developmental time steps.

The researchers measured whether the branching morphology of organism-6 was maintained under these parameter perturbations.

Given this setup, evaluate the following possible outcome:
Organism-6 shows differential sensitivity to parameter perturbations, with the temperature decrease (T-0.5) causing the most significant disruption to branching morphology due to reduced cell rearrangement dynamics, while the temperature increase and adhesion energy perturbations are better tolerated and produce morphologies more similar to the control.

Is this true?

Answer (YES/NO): NO